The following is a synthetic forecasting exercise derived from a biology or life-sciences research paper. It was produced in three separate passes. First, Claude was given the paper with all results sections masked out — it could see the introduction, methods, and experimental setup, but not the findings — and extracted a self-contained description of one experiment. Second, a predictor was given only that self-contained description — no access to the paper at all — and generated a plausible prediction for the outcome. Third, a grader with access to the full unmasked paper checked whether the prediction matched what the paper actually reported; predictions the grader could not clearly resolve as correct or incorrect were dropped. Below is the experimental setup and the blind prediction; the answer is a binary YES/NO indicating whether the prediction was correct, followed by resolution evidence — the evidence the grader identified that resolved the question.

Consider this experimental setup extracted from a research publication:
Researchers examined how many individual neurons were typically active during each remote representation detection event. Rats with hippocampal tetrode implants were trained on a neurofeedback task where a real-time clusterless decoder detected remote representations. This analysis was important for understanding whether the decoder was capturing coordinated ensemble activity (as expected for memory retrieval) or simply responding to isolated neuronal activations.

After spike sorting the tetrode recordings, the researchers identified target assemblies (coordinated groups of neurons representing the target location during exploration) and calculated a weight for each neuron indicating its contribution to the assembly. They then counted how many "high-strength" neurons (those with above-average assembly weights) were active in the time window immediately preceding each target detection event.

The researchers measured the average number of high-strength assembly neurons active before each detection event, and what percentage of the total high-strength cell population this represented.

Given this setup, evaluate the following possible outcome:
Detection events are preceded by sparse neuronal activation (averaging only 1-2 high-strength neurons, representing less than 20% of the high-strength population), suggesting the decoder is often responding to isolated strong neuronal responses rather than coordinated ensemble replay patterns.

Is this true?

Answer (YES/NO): NO